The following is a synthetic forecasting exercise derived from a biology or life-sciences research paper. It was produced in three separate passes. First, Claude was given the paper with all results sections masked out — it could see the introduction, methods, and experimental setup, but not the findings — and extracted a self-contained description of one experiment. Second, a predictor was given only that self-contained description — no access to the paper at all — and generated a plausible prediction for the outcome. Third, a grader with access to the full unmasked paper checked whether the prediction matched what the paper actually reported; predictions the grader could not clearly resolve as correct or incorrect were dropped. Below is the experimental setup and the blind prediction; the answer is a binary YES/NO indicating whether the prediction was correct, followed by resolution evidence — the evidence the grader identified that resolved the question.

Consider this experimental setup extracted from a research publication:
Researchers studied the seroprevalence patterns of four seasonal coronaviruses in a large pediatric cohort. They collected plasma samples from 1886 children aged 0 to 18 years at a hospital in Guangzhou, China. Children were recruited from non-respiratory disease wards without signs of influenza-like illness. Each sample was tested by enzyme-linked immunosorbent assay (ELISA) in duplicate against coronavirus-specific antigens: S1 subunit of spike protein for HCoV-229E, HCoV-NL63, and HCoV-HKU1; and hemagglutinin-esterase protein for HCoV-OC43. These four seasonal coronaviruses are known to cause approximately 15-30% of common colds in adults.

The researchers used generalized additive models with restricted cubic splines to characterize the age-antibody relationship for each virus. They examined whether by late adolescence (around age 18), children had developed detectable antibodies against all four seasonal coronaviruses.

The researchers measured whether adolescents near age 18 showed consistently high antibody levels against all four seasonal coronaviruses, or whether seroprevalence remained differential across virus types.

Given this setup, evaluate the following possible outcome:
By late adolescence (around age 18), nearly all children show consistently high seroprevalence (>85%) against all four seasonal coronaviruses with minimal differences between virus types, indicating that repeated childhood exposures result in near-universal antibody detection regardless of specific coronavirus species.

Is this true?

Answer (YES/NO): YES